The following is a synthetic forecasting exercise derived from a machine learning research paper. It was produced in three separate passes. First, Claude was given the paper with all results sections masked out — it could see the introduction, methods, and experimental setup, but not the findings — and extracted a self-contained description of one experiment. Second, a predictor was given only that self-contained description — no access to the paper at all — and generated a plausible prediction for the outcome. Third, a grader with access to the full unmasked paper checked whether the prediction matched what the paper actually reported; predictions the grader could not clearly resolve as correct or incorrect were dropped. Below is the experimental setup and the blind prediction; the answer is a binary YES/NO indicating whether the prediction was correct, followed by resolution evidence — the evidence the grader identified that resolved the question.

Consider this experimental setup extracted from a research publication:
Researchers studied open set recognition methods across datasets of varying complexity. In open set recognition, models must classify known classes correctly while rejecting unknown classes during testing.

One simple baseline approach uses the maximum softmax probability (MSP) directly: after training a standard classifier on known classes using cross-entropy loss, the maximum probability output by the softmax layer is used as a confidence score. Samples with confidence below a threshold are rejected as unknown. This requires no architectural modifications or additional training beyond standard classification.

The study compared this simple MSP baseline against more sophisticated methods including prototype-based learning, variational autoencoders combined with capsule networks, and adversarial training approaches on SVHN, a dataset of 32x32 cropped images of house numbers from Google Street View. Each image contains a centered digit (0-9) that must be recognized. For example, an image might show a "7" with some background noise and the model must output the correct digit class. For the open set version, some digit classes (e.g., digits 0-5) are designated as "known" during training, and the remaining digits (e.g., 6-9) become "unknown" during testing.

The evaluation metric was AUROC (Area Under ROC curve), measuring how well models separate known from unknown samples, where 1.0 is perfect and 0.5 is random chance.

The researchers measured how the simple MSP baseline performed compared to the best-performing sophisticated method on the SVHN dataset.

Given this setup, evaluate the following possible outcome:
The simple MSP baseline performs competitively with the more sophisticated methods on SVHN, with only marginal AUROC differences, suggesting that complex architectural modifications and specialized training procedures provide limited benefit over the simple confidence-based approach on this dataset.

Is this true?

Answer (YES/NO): NO